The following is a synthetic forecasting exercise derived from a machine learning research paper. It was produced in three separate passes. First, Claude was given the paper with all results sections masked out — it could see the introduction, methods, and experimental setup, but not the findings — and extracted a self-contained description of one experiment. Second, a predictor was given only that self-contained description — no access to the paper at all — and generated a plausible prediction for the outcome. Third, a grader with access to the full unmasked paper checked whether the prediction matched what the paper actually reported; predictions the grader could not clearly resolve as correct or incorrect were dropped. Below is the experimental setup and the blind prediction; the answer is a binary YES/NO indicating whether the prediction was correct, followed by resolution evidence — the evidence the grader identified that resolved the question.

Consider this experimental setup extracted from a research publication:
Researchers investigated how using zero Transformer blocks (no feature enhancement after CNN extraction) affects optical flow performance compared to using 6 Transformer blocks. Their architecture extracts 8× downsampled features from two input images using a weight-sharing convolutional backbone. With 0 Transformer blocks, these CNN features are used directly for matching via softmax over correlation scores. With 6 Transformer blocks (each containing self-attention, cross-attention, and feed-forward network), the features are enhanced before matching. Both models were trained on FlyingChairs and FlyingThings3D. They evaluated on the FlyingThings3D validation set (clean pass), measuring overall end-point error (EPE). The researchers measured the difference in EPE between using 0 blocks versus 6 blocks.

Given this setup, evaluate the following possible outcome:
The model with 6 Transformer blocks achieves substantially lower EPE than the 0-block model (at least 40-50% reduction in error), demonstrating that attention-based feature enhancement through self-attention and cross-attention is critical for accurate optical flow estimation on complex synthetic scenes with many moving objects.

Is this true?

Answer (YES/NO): YES